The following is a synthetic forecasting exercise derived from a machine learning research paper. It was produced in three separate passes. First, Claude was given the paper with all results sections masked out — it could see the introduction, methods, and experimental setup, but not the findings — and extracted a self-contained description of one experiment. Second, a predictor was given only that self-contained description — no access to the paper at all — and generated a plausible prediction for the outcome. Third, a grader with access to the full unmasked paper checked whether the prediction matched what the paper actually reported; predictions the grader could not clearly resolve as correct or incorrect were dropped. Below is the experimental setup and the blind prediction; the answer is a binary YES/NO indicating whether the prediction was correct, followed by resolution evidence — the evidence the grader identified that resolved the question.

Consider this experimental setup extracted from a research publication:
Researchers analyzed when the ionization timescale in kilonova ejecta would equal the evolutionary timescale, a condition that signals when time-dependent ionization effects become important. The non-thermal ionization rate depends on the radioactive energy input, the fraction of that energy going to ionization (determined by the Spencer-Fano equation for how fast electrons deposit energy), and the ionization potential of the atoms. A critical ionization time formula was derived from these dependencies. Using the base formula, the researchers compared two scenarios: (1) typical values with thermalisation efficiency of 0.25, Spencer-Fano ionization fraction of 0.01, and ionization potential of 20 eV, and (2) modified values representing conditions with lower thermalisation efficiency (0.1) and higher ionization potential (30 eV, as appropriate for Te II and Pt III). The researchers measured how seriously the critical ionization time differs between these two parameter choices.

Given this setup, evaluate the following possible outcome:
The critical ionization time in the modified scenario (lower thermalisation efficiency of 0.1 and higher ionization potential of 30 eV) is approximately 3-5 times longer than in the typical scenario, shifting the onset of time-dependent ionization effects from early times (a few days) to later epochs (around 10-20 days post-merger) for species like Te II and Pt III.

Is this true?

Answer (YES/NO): NO